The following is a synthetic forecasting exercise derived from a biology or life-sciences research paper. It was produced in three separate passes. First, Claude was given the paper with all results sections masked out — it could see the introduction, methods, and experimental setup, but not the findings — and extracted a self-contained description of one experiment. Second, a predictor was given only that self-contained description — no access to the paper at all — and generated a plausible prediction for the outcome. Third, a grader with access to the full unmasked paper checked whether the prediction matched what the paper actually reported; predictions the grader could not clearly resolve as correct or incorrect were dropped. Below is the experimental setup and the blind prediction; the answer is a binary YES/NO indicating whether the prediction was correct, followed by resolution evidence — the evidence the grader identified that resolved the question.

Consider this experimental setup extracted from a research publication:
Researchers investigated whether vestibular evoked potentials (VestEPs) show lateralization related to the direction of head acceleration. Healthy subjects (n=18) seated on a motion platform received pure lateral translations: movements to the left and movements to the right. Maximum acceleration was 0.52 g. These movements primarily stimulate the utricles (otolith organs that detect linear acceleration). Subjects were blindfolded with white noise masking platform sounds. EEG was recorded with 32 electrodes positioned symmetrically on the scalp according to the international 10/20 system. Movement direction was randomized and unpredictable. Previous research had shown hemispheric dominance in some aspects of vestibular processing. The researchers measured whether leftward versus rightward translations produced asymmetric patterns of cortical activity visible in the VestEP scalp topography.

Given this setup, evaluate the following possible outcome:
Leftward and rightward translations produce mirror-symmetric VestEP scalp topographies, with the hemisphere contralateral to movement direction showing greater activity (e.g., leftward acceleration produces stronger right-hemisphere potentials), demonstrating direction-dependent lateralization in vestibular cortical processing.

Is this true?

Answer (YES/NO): NO